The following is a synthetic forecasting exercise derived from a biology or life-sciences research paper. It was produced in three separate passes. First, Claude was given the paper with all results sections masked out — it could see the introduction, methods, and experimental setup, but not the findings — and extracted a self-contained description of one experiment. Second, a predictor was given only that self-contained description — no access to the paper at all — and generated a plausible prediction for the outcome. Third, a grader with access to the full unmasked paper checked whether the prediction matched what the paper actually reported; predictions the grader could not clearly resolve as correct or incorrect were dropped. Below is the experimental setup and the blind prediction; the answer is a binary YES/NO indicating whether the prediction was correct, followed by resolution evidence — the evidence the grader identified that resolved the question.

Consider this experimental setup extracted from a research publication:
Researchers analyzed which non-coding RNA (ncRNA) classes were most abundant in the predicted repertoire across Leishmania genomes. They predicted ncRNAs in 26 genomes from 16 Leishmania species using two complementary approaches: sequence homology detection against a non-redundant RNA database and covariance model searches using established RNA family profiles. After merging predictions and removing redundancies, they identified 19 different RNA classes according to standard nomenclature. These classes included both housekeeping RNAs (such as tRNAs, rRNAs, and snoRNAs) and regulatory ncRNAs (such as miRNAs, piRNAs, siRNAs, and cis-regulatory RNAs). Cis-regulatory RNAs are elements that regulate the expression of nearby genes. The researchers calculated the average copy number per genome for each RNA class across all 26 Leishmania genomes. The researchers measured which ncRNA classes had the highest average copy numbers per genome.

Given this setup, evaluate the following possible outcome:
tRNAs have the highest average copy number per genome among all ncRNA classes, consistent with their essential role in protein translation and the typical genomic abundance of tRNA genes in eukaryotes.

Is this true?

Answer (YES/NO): NO